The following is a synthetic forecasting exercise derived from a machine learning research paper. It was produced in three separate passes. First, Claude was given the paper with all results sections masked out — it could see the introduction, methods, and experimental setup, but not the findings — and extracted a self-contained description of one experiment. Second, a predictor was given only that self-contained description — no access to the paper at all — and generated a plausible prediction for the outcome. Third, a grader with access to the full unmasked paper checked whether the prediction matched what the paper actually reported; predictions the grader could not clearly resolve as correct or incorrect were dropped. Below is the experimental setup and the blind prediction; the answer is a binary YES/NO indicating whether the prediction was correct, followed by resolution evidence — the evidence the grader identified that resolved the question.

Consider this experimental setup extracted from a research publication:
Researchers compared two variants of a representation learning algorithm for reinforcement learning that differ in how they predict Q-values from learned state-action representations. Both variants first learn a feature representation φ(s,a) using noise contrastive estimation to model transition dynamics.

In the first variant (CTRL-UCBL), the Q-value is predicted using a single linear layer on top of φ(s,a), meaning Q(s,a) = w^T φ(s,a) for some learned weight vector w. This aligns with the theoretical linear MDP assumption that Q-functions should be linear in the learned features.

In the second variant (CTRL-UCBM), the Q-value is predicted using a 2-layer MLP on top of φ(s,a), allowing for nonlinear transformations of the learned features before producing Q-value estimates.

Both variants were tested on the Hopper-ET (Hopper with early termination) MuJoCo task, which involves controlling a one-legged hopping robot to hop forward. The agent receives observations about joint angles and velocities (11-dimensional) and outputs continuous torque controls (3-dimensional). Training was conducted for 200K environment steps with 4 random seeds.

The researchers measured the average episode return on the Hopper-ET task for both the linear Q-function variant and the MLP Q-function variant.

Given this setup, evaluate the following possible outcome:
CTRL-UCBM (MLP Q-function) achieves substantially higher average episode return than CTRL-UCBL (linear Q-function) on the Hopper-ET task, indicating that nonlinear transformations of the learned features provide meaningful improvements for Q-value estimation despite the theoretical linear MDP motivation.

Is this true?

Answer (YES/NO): YES